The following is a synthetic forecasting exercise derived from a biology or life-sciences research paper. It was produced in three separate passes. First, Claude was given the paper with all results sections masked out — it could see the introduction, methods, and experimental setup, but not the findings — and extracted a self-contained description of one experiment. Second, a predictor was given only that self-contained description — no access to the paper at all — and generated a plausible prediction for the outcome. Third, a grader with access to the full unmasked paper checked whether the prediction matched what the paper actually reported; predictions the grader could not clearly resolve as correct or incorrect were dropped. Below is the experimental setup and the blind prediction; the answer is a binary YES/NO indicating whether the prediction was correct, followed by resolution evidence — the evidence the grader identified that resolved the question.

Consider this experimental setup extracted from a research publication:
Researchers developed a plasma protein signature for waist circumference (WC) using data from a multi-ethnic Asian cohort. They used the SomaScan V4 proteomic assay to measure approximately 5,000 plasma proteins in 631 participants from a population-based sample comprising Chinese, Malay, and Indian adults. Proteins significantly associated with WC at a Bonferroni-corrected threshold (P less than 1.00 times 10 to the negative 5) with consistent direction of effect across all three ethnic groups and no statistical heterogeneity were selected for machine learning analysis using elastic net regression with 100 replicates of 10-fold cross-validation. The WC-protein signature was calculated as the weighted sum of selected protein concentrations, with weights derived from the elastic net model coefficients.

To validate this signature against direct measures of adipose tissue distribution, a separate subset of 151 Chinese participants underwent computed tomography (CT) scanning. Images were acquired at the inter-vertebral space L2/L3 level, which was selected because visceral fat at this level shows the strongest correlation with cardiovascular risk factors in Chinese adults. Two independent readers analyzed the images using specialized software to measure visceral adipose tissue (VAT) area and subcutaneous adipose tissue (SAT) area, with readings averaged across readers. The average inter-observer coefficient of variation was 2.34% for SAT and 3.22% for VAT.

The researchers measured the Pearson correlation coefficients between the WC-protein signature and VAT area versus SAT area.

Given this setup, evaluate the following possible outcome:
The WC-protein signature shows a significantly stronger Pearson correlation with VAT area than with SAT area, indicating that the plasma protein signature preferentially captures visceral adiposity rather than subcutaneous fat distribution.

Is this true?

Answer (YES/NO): YES